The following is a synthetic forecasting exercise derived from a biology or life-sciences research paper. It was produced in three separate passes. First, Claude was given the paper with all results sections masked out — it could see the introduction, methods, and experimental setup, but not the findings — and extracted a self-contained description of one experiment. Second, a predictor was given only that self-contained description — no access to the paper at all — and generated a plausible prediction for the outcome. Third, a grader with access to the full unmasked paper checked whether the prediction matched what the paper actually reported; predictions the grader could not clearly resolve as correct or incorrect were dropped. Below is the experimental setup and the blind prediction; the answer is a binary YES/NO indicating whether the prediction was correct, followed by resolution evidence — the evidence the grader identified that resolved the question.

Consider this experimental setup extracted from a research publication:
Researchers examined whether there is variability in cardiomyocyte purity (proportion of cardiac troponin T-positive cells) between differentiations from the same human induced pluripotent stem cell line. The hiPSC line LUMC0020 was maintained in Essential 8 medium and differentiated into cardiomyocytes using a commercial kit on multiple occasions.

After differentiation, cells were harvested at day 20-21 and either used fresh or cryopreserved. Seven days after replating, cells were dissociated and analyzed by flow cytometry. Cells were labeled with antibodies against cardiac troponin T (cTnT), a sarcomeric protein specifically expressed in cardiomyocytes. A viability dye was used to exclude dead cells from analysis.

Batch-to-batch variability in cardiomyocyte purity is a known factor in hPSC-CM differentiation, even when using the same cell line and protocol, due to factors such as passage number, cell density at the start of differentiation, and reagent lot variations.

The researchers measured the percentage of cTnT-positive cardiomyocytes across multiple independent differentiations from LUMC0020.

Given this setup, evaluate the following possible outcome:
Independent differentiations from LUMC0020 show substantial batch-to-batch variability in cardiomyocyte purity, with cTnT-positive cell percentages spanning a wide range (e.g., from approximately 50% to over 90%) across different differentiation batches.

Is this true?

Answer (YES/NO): NO